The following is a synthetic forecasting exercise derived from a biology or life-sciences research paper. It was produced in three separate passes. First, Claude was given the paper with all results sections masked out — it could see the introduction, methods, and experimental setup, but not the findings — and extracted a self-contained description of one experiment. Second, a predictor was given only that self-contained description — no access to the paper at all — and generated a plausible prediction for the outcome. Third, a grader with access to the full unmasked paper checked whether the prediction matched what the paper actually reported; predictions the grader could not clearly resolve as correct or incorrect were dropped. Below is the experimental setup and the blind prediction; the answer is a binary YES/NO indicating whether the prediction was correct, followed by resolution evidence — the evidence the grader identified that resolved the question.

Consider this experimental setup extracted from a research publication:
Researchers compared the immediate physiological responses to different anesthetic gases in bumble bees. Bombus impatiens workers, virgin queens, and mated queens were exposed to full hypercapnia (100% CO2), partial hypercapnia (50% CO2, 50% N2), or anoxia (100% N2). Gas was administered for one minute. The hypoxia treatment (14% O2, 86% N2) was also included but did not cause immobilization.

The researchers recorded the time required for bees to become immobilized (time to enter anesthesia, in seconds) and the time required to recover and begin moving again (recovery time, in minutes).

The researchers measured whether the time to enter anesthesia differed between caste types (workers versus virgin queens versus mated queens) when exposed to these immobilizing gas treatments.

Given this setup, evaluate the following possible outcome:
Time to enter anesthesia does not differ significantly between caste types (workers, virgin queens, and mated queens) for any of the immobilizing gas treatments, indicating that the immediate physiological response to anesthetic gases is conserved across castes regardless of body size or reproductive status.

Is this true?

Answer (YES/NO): NO